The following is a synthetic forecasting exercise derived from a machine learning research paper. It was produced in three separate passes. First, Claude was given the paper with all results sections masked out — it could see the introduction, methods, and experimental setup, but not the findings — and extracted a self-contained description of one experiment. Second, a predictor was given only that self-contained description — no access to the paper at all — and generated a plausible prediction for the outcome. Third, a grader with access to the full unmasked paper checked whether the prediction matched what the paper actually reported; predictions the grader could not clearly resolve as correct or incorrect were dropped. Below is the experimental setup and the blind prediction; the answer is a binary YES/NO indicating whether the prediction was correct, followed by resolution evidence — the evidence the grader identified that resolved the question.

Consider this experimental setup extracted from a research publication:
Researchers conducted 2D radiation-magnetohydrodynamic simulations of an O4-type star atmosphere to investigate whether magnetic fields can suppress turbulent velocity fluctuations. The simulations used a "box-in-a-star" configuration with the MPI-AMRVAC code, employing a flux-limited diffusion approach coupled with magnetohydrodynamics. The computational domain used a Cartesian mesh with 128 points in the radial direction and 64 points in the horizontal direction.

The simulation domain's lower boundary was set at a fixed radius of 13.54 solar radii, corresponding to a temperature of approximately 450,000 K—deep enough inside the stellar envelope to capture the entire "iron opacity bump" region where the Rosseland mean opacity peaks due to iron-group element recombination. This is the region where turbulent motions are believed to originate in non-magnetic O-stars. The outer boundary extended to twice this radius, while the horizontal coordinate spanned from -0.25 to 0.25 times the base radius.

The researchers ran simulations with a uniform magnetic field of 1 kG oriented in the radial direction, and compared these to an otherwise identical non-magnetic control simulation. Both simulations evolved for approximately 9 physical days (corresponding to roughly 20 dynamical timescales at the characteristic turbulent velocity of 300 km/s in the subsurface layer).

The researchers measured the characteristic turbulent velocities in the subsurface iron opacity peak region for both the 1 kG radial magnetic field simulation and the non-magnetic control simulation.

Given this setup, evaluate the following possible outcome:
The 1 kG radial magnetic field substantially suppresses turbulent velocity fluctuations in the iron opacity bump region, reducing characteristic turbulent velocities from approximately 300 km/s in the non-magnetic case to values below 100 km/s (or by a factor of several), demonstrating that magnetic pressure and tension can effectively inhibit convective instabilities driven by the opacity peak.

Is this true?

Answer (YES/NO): NO